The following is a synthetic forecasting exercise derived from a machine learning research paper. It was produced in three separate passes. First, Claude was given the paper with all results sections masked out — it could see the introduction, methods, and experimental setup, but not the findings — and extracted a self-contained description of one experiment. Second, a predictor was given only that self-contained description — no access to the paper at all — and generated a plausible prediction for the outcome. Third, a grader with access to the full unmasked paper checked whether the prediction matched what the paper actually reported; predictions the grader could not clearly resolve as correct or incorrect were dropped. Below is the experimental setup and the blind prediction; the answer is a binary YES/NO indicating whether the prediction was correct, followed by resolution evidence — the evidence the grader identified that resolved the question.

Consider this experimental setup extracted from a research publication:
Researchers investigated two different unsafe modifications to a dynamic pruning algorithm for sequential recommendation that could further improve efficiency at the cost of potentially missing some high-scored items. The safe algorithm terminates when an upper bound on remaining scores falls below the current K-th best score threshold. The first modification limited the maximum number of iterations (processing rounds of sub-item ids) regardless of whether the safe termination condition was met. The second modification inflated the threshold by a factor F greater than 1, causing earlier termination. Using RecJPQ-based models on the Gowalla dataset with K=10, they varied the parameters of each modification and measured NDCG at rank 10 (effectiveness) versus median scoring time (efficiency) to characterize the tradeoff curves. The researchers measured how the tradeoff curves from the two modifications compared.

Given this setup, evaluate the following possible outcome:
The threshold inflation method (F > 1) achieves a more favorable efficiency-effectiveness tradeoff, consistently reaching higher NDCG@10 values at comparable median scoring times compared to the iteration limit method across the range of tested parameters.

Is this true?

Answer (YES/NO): NO